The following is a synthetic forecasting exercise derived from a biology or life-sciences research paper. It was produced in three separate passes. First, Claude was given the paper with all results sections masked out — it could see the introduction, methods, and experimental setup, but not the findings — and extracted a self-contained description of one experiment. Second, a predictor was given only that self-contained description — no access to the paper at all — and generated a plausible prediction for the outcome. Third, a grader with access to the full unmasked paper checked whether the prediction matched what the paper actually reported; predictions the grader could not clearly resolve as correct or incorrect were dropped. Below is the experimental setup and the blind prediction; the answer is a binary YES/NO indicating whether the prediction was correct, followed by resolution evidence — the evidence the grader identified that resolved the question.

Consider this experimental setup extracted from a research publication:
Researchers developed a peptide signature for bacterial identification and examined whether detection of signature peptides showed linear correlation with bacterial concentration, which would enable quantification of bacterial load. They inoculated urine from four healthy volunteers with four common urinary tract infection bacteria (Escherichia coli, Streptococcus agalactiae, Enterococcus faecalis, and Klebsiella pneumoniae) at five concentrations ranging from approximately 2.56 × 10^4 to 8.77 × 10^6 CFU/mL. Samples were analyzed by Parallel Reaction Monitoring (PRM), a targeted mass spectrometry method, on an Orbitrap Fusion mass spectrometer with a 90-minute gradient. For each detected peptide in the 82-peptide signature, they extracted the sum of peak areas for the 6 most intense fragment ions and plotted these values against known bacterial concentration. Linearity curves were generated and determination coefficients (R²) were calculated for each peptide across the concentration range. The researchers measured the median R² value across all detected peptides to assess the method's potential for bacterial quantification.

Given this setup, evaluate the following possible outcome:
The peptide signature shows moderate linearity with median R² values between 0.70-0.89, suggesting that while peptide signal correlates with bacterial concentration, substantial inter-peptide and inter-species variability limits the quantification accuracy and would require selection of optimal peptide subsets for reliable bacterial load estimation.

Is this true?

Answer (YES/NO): YES